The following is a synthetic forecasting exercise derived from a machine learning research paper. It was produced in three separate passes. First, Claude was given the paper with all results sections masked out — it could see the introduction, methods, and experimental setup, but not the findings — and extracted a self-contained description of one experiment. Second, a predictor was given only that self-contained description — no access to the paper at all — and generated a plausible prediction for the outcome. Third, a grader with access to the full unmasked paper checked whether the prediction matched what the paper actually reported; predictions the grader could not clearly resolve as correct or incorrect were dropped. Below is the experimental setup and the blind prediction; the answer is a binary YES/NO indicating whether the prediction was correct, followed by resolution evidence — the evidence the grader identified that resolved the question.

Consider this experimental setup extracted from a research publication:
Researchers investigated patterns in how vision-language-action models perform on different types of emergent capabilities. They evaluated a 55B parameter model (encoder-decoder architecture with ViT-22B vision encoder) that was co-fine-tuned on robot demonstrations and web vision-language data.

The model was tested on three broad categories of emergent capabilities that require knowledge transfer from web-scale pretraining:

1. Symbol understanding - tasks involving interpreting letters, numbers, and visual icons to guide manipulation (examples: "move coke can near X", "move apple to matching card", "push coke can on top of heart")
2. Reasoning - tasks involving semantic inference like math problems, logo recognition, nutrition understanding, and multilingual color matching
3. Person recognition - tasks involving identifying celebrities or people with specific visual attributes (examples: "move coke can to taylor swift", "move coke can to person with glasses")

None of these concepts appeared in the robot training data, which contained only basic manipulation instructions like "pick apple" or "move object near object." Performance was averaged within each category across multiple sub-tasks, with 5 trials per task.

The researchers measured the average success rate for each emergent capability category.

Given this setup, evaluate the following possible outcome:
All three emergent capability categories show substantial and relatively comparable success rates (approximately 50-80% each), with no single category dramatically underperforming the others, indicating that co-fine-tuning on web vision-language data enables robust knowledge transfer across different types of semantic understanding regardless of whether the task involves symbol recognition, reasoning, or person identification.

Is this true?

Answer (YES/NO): NO